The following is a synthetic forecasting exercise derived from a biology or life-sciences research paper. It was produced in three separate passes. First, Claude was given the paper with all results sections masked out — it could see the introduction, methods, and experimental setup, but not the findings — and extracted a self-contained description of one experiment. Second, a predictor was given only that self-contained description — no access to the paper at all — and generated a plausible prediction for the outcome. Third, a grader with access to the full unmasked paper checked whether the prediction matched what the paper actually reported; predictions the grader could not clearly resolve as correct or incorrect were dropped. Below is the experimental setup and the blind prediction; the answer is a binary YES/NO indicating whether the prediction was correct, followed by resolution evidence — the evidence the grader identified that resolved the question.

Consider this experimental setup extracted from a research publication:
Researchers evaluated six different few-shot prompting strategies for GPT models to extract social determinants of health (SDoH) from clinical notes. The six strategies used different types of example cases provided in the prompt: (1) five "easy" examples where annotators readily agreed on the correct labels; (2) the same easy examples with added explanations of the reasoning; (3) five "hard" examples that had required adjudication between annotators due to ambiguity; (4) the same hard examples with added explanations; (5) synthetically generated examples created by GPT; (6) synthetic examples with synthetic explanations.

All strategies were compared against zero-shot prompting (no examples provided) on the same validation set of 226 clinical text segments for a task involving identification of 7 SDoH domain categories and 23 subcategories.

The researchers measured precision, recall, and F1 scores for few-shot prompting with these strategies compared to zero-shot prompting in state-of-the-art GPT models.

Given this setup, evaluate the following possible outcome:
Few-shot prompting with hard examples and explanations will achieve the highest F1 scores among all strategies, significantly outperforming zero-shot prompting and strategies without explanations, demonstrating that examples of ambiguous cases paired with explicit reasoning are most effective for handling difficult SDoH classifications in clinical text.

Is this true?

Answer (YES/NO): NO